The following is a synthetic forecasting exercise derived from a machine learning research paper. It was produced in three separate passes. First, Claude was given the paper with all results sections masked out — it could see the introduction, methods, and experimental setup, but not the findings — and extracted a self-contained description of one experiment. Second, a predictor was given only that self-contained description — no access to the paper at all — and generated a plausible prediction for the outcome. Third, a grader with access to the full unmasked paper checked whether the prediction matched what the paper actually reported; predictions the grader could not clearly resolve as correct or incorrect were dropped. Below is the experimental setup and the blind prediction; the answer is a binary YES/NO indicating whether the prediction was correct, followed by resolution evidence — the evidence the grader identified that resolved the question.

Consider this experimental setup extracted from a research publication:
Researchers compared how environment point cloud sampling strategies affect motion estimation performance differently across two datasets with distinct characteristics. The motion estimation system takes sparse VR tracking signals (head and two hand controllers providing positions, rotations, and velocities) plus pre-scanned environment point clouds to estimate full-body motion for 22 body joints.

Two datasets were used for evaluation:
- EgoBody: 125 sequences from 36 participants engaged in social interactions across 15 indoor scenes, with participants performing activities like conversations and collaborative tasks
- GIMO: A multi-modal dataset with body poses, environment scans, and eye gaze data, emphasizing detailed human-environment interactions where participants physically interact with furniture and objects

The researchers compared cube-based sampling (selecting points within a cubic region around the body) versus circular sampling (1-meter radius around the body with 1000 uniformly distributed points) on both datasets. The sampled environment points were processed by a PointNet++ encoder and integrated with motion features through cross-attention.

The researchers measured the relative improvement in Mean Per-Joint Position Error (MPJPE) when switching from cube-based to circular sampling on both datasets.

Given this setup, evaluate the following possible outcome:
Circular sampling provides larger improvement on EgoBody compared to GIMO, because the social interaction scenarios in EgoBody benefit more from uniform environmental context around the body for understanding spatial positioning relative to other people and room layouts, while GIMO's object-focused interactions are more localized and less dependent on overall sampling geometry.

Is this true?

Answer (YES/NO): NO